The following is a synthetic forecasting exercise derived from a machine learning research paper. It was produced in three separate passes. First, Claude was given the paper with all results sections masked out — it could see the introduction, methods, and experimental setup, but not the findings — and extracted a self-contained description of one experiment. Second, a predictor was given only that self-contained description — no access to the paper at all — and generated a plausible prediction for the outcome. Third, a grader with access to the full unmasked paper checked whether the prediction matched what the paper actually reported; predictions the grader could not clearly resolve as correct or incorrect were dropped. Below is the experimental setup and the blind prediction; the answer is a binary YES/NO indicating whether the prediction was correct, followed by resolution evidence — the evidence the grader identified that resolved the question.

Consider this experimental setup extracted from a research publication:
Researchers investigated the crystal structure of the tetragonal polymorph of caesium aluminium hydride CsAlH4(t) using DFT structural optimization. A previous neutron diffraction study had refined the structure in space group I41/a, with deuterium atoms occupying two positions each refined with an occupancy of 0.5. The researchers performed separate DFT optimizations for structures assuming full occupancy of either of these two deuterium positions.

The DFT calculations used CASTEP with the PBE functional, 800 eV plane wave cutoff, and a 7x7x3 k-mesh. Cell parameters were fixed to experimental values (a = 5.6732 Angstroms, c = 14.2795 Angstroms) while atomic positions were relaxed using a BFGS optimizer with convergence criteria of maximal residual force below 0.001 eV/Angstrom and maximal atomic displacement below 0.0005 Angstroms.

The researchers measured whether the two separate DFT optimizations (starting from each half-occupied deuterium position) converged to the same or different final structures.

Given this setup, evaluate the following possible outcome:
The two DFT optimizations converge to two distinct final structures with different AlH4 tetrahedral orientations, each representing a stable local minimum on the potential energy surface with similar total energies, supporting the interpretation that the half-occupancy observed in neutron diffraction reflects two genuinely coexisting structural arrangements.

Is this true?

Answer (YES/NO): NO